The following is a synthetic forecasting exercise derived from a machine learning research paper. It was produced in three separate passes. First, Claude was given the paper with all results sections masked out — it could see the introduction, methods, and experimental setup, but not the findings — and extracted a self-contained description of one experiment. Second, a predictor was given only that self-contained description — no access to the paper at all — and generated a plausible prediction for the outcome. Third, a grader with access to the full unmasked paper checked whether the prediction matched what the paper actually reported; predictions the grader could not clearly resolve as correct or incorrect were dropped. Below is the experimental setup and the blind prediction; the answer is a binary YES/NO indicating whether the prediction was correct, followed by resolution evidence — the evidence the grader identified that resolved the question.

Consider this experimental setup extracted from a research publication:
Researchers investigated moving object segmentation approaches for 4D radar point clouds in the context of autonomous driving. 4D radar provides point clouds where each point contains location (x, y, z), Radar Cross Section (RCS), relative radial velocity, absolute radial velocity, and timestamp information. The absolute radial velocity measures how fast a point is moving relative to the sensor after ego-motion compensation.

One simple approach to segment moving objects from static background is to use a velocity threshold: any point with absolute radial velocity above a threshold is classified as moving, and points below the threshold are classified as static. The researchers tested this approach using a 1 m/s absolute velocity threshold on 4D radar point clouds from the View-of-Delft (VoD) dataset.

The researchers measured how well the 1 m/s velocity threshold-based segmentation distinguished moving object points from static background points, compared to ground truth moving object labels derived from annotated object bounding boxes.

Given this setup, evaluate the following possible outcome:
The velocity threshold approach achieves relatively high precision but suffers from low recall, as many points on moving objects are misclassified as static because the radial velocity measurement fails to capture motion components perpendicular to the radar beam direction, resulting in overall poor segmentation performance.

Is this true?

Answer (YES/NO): NO